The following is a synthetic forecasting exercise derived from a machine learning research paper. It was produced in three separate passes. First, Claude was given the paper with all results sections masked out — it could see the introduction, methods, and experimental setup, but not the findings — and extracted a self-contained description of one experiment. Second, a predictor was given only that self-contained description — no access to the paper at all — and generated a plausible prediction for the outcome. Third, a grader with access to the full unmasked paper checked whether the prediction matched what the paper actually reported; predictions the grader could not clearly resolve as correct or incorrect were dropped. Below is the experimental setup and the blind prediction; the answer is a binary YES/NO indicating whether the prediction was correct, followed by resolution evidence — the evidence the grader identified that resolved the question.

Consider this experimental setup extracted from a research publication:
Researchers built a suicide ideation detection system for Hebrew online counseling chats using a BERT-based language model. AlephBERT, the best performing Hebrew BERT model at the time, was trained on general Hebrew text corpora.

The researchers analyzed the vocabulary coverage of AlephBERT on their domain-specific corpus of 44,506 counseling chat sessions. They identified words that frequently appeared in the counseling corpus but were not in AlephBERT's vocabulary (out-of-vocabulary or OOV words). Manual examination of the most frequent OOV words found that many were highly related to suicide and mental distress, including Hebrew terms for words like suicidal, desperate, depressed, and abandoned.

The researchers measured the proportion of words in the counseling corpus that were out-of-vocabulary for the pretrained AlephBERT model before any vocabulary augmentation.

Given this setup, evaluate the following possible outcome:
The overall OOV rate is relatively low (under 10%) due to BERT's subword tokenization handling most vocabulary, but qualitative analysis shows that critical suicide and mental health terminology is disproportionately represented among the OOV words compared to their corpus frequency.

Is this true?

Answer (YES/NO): NO